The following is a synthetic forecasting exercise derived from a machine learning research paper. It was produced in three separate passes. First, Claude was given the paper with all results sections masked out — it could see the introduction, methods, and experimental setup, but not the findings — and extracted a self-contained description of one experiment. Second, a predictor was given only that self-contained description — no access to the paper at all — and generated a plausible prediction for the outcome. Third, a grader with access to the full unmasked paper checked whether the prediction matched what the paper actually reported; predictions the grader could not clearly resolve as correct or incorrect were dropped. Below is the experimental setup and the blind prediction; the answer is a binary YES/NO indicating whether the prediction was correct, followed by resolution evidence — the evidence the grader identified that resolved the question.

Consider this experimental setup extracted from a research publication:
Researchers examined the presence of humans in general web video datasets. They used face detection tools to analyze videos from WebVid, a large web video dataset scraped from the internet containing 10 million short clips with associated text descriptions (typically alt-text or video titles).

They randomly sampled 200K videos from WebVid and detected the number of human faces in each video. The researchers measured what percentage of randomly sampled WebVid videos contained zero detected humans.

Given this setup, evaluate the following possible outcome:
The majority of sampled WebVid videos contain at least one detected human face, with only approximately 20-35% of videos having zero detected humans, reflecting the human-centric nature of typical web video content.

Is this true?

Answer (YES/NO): NO